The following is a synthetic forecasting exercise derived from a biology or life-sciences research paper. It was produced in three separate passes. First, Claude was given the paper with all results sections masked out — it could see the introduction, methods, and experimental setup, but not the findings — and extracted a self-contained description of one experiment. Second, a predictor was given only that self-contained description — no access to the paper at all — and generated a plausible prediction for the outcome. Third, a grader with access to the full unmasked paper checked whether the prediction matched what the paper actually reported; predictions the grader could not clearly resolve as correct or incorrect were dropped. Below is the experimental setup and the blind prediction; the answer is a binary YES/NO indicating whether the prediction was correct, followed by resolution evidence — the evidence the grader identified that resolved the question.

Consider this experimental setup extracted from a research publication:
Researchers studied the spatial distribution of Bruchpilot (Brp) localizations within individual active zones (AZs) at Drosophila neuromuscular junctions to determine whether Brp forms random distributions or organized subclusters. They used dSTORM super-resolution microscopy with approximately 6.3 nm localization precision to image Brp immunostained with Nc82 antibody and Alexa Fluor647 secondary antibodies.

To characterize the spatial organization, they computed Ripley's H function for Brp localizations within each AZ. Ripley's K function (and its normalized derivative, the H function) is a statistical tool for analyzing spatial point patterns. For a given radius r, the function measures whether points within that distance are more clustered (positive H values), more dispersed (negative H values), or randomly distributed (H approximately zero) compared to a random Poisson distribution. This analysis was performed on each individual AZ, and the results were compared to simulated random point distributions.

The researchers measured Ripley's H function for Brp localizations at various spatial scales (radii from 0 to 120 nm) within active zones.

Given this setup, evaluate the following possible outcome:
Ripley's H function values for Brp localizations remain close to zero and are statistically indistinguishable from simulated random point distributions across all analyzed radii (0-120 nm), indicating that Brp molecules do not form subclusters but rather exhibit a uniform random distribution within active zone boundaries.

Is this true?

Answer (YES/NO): NO